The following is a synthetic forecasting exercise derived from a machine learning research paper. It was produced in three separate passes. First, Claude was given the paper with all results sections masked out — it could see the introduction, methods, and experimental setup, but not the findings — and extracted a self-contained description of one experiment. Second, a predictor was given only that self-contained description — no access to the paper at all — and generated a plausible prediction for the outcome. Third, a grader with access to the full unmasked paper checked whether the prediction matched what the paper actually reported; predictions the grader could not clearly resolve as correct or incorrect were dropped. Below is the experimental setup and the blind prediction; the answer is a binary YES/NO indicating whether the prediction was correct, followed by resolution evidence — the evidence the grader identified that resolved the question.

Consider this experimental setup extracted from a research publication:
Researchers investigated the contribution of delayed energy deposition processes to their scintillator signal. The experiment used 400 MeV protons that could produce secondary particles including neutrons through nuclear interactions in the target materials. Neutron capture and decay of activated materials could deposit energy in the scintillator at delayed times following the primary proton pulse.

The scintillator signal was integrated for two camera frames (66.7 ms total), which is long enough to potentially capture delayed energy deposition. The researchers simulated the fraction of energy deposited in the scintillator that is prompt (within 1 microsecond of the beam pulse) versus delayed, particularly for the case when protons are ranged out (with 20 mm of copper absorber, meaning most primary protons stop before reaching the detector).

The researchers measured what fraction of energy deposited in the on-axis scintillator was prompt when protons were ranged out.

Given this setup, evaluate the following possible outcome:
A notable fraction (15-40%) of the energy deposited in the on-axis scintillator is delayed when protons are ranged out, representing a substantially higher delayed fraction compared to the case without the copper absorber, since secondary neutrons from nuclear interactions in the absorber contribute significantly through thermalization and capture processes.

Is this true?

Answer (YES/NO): NO